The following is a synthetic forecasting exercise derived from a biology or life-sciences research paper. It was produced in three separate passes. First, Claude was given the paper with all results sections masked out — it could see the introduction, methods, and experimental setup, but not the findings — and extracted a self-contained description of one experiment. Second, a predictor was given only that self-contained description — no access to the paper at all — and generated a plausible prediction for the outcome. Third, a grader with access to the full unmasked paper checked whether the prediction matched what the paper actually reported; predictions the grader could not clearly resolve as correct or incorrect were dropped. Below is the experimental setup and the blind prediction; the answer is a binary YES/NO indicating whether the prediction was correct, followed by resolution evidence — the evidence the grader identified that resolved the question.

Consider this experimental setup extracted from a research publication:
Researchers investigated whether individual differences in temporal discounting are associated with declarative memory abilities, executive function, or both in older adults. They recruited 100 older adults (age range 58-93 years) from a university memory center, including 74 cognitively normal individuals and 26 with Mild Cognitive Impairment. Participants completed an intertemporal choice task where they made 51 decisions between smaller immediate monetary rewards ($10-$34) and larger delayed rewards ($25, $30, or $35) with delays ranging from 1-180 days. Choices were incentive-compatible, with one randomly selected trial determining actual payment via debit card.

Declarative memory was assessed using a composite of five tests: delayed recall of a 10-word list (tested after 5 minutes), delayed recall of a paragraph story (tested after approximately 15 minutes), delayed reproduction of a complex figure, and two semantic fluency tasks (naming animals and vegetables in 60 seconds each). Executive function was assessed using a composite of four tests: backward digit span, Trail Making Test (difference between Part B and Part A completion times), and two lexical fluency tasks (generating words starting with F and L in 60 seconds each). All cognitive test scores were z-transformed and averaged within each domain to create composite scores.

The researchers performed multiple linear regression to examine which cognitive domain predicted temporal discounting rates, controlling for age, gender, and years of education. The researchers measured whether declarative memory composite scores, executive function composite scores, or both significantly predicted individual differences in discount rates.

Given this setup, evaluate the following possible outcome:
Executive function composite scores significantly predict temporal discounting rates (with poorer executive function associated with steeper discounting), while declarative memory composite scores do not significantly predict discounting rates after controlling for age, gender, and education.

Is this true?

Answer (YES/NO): NO